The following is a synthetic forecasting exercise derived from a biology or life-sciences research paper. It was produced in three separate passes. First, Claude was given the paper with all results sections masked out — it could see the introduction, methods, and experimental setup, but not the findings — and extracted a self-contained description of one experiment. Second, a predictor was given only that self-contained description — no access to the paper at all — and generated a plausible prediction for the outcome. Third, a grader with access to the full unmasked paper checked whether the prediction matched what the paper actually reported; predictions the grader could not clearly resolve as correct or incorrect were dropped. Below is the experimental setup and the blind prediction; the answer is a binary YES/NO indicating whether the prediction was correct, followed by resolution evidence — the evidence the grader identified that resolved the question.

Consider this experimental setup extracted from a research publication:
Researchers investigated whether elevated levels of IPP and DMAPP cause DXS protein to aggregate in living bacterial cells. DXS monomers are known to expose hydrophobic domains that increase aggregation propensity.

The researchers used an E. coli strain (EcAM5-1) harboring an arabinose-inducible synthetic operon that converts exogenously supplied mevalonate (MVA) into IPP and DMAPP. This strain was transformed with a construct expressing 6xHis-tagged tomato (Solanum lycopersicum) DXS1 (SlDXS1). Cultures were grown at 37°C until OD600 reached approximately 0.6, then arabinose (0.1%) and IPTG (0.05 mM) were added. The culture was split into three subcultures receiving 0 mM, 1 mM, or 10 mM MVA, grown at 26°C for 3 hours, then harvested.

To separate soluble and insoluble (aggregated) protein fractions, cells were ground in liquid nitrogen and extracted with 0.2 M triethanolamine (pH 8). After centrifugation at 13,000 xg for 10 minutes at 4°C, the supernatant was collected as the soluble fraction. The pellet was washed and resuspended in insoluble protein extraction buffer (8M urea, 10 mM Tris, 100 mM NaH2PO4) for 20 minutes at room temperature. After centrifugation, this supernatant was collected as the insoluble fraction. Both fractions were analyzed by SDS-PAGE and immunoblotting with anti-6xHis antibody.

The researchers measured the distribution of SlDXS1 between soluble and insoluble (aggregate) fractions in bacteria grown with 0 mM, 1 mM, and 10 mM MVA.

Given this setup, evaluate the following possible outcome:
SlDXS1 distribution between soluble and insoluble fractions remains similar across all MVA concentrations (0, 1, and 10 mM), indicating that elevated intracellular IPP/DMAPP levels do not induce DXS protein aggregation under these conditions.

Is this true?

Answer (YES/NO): NO